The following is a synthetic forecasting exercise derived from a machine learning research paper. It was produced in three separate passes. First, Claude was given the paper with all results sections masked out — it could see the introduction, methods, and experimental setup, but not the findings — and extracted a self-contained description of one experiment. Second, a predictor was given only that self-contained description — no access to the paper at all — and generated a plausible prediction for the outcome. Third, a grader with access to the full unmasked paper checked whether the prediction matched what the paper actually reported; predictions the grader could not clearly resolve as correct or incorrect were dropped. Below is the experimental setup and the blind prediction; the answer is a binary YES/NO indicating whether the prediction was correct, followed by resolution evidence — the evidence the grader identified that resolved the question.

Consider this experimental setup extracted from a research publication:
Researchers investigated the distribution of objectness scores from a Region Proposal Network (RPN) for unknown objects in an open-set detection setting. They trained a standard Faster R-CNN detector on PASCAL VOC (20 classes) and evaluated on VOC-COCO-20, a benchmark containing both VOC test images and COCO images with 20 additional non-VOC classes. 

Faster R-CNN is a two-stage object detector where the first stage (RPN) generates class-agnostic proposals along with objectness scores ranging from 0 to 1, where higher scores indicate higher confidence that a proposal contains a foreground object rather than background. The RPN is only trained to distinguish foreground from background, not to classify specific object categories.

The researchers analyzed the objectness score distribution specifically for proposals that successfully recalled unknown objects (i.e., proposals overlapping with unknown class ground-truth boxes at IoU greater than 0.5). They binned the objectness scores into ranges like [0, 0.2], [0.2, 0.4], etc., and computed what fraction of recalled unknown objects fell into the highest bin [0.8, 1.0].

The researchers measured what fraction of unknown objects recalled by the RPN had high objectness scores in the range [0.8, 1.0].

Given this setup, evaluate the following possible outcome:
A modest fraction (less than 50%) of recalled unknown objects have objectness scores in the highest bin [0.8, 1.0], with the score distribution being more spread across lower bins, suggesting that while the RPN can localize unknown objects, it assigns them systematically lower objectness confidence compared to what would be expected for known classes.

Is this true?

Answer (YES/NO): NO